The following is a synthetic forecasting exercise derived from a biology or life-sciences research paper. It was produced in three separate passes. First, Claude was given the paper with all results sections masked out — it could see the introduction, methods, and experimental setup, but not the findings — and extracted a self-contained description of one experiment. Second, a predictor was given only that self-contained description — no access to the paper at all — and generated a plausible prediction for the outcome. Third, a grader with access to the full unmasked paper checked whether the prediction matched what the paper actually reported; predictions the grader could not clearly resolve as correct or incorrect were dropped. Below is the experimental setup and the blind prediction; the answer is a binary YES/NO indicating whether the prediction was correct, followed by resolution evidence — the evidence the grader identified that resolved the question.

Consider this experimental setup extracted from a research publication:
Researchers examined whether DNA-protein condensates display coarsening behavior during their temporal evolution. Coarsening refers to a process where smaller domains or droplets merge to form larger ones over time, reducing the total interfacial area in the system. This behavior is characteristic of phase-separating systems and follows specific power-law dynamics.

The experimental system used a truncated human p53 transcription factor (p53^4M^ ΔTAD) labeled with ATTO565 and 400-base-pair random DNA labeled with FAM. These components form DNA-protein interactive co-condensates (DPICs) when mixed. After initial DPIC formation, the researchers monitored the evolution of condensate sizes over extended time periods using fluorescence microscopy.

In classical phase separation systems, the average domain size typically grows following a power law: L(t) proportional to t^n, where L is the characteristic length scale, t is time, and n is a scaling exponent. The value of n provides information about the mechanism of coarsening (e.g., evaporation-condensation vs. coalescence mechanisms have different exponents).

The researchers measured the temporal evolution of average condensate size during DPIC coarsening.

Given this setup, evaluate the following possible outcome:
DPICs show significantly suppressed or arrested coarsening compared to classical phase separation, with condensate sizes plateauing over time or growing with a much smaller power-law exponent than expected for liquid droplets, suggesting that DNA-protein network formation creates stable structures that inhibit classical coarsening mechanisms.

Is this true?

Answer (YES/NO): NO